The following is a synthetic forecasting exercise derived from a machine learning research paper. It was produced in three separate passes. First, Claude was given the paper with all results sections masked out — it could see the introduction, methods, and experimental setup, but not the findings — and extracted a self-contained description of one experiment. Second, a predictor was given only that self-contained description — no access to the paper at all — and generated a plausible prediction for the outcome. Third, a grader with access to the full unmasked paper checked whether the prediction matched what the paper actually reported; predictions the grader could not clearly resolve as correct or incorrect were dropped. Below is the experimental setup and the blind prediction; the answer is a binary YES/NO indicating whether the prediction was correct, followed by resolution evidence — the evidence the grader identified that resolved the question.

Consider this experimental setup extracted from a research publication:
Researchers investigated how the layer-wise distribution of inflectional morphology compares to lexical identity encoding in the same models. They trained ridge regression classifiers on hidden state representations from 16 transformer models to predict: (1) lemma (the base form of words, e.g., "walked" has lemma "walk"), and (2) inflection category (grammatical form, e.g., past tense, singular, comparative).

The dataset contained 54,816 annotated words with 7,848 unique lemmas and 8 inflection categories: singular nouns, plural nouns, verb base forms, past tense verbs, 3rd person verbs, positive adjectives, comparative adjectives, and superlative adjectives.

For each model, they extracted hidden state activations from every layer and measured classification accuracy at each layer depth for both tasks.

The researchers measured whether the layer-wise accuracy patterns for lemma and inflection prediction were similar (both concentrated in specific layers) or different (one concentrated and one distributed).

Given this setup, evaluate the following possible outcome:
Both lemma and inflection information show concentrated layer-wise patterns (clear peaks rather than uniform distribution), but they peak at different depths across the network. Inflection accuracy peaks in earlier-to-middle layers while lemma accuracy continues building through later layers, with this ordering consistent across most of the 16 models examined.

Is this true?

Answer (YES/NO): NO